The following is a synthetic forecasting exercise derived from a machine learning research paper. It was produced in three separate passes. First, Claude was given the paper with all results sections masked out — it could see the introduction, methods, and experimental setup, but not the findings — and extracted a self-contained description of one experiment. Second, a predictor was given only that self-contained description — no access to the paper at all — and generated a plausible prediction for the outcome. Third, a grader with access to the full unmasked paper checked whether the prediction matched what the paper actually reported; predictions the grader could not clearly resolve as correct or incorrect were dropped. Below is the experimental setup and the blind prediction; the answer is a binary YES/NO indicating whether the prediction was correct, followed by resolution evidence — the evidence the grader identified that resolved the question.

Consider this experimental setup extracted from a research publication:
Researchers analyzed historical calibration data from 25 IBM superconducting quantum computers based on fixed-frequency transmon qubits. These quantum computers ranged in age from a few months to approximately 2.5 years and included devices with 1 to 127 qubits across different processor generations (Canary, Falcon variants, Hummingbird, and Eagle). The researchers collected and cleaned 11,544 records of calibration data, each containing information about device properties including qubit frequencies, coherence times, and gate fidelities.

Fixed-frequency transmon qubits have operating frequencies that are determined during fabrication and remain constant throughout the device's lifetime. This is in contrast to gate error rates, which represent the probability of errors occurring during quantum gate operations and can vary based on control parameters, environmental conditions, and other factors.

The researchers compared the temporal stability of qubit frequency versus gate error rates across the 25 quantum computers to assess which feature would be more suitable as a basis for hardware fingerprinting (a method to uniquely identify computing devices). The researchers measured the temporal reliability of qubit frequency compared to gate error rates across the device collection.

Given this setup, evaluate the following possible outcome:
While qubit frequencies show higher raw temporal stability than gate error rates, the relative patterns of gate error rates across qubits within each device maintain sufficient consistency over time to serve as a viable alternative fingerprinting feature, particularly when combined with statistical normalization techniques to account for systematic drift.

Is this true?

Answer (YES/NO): NO